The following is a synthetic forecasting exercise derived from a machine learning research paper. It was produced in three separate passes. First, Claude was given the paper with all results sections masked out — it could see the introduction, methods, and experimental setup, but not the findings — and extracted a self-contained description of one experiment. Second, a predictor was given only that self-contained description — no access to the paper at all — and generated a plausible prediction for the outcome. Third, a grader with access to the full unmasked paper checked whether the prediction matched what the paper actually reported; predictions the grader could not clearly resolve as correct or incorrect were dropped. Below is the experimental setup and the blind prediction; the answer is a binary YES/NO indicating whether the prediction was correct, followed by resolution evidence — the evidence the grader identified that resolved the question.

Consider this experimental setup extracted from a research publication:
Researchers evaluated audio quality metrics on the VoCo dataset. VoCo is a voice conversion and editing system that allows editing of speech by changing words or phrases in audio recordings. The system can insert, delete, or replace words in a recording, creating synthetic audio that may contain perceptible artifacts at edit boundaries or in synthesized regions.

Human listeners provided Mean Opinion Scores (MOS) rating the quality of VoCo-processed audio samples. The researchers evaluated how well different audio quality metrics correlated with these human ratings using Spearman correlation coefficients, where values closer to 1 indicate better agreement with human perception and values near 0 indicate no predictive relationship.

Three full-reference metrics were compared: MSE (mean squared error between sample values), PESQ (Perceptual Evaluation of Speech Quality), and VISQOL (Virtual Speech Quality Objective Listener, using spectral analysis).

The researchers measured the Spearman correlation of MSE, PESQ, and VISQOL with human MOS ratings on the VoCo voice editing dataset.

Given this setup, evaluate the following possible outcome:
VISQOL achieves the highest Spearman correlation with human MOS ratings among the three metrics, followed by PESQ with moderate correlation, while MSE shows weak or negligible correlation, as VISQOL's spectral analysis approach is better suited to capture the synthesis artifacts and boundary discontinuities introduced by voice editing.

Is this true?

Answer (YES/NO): YES